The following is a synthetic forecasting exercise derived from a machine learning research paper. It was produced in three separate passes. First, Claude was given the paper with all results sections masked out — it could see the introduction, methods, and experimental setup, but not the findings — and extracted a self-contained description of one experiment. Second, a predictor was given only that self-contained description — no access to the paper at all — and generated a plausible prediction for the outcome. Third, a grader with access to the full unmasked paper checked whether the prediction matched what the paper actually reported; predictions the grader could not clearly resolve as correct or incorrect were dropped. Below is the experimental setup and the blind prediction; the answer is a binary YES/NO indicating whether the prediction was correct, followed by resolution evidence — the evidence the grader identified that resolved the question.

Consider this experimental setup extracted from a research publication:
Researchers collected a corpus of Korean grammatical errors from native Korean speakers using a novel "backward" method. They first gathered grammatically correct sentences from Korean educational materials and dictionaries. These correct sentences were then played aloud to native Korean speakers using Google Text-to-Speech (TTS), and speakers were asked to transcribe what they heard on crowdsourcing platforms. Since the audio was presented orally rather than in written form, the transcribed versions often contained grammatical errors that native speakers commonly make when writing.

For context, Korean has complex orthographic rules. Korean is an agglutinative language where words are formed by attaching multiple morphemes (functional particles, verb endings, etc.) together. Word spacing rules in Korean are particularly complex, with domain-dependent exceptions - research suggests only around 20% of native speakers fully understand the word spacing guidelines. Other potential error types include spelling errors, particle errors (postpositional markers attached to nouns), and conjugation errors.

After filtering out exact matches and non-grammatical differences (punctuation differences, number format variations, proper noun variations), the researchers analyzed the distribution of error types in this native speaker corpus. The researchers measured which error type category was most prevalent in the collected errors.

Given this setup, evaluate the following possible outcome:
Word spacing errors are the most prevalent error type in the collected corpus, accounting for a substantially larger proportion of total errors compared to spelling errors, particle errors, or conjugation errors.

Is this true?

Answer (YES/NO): YES